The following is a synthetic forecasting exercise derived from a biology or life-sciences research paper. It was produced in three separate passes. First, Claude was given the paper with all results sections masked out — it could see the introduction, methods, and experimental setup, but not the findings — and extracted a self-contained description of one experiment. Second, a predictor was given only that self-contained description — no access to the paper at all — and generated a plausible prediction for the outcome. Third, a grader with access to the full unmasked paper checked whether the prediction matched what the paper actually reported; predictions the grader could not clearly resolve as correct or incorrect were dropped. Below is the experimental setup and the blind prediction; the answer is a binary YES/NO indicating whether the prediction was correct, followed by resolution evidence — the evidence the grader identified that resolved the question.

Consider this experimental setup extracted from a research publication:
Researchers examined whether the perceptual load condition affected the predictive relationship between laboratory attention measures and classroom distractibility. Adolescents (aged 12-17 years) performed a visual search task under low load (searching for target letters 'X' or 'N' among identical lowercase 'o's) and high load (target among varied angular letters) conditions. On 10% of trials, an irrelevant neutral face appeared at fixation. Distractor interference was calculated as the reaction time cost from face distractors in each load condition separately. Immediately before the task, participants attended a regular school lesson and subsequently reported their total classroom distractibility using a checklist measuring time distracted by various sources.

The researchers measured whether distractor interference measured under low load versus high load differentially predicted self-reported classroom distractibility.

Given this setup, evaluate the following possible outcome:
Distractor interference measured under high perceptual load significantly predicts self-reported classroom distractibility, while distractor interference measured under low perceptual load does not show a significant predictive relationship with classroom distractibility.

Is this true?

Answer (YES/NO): NO